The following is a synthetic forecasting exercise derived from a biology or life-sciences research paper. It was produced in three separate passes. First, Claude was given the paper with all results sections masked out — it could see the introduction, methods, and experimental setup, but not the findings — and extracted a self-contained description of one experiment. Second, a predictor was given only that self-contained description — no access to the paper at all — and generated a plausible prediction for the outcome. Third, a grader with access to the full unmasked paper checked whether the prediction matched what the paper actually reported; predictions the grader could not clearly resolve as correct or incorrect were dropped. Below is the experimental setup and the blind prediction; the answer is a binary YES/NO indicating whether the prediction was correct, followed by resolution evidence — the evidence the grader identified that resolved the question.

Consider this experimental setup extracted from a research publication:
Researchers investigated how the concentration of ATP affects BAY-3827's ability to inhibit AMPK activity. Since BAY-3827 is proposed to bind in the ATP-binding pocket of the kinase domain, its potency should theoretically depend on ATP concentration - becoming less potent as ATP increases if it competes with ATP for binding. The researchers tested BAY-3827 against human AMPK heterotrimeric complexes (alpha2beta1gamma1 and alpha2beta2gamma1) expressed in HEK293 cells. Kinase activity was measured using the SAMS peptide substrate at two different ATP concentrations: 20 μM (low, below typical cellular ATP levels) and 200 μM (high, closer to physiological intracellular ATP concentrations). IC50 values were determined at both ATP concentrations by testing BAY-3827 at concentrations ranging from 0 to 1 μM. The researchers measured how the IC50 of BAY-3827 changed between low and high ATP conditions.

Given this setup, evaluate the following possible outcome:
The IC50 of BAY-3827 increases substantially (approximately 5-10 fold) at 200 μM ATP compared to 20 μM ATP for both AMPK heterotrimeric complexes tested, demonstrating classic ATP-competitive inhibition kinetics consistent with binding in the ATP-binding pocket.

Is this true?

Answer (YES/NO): NO